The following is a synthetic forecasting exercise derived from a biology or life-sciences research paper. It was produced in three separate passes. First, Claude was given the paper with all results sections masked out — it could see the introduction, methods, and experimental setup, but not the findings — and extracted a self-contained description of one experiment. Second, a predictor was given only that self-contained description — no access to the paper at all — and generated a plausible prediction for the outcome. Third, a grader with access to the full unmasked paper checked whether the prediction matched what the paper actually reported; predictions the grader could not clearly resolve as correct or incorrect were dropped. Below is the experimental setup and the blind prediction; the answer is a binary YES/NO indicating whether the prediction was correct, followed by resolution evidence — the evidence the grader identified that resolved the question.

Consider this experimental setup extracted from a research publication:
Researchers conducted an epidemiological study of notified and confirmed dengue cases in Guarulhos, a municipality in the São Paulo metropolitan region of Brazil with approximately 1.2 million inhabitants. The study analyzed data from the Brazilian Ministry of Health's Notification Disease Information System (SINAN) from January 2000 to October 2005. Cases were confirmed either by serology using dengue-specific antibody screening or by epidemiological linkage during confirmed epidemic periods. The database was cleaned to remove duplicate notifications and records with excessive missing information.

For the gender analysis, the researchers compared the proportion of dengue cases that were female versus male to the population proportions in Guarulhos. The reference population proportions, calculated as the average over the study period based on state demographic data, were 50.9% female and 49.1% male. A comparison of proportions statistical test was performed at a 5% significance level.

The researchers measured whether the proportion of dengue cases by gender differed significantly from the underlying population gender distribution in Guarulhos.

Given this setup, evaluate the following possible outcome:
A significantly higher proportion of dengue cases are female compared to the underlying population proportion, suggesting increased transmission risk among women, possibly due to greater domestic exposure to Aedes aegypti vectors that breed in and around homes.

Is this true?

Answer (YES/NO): NO